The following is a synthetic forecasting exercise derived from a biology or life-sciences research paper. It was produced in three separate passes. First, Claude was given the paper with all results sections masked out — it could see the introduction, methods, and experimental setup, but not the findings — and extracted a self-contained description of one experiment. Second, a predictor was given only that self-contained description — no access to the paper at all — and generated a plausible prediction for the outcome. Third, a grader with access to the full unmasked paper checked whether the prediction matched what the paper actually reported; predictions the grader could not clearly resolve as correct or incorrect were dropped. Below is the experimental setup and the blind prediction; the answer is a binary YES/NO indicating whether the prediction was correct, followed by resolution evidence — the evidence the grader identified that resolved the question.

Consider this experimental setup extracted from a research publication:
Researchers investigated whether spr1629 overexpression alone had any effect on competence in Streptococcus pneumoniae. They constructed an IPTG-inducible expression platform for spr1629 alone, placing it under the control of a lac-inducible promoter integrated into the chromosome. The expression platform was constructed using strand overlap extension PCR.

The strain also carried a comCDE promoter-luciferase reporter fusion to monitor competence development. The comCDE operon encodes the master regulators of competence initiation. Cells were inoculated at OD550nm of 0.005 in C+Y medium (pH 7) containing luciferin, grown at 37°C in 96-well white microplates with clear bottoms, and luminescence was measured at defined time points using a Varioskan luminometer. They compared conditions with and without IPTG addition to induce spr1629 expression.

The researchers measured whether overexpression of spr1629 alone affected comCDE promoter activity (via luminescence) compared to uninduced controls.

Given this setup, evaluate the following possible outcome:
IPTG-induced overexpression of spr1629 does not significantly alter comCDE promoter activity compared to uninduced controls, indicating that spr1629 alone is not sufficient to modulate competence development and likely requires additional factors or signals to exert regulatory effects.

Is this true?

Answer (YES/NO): YES